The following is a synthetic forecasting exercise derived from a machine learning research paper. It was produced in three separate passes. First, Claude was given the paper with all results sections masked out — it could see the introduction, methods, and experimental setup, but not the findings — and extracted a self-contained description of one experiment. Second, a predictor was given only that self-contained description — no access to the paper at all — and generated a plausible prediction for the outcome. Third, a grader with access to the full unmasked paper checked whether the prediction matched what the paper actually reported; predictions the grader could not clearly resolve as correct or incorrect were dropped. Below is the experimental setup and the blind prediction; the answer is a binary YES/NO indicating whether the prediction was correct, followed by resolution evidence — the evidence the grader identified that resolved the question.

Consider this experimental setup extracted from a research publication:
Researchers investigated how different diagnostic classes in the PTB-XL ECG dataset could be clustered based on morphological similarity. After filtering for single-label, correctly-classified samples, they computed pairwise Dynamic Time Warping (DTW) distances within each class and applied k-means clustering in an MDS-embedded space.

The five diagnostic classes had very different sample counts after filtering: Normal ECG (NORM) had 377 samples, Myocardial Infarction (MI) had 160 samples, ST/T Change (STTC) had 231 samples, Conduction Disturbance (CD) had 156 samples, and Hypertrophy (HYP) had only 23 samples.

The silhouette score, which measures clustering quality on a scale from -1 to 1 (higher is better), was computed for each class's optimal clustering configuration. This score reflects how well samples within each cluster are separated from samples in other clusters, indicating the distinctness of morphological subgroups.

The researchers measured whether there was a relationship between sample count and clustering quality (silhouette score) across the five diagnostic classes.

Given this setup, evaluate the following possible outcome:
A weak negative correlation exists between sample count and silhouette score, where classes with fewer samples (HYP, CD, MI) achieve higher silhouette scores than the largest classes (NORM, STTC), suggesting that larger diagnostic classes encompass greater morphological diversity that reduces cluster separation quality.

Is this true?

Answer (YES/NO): NO